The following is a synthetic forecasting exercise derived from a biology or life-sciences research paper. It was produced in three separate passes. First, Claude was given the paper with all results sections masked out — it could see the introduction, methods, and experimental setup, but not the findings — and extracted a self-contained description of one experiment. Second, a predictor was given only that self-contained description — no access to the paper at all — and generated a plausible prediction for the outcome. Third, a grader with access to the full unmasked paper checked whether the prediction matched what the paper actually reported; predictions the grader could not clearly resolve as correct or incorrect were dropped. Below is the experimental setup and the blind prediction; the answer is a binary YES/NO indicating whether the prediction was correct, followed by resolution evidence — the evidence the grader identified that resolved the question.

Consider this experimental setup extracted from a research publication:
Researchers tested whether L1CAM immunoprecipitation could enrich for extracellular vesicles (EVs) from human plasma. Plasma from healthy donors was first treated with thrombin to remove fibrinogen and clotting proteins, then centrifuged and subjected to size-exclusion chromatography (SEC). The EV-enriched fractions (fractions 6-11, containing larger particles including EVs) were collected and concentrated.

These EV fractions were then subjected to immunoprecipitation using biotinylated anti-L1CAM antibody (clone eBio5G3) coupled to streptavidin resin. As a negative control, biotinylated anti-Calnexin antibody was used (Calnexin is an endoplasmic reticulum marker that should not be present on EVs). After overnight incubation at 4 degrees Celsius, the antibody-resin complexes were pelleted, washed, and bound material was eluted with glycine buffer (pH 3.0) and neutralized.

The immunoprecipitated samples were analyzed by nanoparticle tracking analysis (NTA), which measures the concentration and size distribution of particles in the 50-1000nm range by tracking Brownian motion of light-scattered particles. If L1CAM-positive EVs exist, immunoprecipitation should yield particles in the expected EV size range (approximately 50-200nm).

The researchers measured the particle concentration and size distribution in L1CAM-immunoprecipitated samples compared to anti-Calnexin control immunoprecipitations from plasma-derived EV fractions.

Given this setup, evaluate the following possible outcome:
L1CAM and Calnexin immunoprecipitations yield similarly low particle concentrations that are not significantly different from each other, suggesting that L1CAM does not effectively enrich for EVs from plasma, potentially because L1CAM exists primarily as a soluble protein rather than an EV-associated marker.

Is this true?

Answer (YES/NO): YES